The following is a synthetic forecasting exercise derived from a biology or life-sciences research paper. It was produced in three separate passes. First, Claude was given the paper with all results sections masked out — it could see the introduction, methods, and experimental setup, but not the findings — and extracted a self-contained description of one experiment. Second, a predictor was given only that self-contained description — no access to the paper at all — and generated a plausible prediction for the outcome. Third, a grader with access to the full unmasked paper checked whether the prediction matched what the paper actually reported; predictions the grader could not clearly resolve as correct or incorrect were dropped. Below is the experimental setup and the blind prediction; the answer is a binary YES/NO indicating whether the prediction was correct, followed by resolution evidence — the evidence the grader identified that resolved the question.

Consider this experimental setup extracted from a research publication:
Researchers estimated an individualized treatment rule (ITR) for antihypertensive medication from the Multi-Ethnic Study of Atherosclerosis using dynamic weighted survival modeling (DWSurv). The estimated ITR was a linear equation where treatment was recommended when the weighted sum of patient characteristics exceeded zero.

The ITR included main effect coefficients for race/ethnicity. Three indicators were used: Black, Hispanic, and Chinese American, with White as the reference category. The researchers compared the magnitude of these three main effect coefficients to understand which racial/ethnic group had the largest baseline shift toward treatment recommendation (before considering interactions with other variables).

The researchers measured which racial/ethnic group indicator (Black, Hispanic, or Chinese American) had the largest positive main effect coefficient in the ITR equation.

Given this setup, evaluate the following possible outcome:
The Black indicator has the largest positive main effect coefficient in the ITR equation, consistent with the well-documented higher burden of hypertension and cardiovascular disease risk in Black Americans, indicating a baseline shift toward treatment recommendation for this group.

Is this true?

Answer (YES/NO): YES